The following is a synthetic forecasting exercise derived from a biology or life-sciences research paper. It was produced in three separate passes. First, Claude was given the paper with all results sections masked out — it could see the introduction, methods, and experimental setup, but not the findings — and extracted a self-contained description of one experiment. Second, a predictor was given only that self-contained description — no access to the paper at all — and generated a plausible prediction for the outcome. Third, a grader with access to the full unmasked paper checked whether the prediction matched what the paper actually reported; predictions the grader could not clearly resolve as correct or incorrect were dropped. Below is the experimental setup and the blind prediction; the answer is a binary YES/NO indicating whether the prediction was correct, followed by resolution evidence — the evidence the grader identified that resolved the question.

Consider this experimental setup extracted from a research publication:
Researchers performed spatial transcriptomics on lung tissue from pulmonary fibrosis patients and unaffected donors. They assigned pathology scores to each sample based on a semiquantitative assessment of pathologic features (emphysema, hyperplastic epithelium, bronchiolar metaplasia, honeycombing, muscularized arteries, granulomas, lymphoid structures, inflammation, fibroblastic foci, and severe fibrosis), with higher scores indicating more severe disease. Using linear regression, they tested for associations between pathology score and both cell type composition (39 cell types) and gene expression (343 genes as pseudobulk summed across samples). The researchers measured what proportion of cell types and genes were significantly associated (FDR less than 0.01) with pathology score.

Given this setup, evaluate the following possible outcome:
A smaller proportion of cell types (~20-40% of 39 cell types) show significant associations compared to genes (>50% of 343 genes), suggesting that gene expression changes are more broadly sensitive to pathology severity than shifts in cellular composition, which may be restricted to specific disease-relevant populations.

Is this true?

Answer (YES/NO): NO